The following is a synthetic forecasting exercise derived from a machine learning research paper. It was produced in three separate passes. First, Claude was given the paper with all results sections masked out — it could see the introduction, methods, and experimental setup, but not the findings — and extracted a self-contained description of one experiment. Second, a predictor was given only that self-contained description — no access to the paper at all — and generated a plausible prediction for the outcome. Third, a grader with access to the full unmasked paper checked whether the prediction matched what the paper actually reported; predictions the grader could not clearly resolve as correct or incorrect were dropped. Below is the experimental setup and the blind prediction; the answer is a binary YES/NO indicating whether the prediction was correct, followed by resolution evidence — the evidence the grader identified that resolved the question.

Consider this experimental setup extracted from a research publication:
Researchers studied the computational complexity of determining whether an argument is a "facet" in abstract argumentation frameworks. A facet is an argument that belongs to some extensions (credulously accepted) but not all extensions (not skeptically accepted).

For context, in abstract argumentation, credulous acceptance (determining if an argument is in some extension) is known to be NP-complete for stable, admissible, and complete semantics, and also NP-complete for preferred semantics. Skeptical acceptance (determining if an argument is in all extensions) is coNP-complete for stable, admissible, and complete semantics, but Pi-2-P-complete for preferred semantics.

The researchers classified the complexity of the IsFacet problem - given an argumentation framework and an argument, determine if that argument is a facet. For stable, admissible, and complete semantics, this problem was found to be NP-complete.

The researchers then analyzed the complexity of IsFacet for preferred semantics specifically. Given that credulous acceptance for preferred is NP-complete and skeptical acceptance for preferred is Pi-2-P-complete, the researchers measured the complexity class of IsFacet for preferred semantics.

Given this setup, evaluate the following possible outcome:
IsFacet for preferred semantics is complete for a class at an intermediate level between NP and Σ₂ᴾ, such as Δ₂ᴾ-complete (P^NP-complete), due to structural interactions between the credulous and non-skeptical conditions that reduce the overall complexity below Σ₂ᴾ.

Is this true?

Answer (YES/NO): NO